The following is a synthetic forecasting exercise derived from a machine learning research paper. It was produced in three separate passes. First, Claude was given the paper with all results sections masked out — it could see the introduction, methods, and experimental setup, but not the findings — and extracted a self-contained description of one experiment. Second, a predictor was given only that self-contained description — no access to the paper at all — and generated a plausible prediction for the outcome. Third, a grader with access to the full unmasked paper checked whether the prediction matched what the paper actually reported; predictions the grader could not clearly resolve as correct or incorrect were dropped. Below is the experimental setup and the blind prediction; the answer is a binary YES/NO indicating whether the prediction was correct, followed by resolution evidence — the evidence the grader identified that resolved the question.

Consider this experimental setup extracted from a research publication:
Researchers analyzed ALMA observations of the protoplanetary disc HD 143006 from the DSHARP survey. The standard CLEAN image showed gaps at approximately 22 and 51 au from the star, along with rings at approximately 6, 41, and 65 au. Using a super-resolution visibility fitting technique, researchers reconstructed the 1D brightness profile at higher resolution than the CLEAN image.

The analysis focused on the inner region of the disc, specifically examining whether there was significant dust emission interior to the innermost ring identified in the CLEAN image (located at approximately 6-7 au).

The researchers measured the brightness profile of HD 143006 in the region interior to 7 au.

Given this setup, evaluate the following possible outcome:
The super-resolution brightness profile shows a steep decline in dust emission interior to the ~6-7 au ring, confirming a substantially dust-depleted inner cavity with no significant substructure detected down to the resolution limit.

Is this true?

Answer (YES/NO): YES